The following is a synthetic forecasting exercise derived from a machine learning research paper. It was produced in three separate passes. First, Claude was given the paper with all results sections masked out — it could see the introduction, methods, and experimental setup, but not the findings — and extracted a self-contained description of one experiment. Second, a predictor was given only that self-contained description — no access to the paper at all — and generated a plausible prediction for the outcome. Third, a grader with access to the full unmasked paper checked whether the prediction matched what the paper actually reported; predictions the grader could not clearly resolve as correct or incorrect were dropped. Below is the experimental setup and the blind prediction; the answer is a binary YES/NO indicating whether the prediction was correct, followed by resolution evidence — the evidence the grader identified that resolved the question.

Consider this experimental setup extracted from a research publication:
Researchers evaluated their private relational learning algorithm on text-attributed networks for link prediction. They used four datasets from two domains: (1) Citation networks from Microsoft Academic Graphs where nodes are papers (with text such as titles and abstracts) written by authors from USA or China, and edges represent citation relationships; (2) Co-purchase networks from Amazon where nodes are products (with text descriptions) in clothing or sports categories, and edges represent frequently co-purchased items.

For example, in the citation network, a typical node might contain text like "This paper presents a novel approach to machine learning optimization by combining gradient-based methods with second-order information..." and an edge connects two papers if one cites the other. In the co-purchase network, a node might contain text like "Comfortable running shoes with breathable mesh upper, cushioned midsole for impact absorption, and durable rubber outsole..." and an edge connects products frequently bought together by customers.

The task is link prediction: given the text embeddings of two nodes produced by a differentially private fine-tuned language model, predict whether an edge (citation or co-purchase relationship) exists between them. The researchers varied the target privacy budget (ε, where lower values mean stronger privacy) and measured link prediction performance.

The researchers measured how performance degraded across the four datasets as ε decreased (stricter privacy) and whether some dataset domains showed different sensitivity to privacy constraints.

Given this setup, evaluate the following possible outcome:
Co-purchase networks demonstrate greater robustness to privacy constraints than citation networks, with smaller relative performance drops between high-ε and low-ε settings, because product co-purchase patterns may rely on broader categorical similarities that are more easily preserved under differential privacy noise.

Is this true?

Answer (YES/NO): YES